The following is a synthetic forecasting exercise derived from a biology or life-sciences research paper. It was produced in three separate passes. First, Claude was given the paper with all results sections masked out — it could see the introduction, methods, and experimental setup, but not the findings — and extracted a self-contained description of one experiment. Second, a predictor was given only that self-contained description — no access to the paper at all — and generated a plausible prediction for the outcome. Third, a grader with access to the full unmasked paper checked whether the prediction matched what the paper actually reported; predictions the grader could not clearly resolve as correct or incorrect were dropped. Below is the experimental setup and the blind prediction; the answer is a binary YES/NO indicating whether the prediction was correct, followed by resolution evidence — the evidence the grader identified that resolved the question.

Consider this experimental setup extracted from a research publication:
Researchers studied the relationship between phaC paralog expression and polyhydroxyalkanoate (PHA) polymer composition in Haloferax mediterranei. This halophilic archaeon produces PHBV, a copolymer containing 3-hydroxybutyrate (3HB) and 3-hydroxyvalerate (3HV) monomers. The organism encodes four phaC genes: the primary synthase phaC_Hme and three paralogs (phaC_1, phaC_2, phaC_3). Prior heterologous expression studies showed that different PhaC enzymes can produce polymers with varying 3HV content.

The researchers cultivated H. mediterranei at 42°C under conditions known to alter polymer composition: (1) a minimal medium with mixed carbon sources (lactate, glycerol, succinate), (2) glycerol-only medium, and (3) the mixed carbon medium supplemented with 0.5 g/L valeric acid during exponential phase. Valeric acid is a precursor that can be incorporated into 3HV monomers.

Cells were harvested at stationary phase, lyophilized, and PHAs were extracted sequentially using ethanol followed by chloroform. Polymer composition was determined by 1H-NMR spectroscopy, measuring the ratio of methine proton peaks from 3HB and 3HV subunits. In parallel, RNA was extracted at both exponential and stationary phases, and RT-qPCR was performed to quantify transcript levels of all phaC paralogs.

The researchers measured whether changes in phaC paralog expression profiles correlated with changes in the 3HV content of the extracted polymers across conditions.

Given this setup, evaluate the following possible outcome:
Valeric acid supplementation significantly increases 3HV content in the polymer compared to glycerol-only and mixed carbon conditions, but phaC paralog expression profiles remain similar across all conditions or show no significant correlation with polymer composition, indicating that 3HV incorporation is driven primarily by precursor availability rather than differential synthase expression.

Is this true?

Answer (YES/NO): YES